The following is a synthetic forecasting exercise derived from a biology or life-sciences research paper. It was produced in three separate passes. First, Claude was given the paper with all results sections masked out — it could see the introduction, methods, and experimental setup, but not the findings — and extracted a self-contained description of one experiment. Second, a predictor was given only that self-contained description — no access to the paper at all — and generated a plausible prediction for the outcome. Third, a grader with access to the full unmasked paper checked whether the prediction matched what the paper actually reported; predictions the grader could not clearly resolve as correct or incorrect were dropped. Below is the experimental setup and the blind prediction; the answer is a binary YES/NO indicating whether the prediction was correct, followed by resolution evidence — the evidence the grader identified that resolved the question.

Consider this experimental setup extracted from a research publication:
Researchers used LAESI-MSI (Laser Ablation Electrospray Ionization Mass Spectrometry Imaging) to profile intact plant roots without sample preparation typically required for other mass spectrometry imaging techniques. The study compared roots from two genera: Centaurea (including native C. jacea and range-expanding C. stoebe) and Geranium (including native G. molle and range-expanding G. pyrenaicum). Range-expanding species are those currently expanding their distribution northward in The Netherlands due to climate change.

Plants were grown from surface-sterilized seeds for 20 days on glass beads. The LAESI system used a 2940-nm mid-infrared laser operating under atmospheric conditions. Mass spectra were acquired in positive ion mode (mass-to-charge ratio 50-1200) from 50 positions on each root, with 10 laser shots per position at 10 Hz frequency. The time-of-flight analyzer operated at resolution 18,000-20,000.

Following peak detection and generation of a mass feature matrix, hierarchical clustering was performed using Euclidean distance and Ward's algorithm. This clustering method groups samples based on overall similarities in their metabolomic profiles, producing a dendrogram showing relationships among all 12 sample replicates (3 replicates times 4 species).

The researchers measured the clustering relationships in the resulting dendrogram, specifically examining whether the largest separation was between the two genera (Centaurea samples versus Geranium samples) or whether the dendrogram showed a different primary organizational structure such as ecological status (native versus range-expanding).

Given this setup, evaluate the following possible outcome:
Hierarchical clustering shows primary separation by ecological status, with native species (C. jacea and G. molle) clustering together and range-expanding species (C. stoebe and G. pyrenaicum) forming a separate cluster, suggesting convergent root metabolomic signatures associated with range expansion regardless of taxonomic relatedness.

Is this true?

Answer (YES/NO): NO